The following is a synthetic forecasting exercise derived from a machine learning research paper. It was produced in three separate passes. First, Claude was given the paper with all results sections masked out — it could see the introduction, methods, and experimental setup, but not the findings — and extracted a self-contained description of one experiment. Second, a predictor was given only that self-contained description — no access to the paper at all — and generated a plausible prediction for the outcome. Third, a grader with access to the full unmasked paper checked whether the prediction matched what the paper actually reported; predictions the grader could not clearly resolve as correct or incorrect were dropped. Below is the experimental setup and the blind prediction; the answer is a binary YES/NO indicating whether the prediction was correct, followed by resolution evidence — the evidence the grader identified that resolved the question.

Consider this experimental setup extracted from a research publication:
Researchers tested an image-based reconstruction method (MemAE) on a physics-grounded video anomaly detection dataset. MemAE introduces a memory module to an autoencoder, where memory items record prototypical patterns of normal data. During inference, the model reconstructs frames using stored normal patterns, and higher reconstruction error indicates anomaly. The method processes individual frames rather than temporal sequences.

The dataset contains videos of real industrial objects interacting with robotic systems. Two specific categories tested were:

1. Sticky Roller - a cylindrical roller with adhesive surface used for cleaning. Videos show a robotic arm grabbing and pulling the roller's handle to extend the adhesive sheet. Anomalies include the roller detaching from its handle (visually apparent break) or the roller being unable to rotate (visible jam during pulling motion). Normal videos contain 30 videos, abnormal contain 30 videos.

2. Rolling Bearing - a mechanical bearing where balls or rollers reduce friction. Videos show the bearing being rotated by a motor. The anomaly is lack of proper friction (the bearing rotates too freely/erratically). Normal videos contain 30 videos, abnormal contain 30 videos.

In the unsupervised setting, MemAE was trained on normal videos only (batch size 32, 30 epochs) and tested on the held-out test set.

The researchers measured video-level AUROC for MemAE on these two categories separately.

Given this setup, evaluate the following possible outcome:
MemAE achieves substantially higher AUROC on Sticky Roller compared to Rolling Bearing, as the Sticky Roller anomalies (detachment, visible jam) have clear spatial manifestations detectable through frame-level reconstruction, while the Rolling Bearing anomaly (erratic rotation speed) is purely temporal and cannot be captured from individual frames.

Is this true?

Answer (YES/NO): YES